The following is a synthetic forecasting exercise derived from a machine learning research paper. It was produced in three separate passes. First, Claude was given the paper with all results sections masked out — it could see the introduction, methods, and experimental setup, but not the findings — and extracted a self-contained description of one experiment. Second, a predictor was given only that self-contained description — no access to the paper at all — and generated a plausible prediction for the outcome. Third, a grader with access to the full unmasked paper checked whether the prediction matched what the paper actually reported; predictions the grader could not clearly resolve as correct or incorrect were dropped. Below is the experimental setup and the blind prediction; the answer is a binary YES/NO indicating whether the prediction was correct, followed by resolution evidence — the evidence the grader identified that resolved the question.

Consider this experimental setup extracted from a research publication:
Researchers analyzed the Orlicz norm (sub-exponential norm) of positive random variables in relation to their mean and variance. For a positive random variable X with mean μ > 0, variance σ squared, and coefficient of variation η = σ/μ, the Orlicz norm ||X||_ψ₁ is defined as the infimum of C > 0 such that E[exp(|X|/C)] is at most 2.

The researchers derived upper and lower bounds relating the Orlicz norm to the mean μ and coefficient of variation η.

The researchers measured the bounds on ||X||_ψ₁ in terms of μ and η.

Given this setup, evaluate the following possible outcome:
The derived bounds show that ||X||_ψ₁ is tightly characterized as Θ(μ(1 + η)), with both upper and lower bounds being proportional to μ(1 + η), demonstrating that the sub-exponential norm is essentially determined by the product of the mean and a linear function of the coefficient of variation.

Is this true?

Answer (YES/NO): NO